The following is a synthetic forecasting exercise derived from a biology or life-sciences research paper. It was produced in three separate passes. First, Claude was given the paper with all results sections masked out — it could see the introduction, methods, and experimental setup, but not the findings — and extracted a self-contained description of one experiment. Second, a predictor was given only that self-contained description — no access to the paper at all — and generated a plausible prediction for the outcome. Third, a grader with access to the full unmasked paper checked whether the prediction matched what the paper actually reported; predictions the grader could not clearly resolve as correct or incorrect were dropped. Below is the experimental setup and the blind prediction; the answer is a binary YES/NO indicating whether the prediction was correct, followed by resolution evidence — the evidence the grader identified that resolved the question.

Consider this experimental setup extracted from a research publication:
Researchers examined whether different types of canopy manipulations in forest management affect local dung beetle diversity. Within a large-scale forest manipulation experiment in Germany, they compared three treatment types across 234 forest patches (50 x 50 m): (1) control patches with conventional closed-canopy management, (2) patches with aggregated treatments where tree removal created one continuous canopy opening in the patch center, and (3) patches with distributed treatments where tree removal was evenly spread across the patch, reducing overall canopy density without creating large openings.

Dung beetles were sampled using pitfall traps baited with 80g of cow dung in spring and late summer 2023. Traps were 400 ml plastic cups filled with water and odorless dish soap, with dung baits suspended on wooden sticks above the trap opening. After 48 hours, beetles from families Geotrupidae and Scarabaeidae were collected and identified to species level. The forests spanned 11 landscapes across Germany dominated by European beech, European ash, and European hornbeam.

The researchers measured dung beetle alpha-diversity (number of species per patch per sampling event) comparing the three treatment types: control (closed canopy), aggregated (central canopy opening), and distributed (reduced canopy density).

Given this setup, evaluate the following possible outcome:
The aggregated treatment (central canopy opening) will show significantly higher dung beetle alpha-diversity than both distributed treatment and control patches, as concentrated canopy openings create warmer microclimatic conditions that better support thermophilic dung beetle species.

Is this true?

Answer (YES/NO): NO